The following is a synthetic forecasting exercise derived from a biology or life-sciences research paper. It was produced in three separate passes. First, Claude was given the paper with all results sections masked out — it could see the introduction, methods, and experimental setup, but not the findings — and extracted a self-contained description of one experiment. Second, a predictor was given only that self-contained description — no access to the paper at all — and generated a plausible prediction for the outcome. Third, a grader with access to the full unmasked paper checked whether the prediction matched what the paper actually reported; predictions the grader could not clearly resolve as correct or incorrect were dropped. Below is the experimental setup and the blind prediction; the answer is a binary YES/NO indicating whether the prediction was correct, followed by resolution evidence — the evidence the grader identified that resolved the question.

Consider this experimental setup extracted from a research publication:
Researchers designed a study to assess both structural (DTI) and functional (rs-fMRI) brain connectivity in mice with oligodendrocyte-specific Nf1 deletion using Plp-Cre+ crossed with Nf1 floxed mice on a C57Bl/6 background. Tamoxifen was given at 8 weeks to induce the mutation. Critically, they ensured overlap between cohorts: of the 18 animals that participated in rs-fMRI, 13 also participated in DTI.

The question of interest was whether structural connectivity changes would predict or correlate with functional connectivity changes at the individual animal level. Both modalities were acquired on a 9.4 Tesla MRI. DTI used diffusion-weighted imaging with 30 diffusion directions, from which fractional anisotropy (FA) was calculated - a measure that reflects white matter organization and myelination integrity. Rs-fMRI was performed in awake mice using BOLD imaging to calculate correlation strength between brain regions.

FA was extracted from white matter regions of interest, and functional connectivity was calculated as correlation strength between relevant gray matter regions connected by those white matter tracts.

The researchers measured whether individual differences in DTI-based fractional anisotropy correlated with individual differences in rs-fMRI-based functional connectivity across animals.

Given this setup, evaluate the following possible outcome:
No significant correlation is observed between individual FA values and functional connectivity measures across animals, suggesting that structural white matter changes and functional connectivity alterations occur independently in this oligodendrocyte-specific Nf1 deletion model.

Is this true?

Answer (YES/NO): NO